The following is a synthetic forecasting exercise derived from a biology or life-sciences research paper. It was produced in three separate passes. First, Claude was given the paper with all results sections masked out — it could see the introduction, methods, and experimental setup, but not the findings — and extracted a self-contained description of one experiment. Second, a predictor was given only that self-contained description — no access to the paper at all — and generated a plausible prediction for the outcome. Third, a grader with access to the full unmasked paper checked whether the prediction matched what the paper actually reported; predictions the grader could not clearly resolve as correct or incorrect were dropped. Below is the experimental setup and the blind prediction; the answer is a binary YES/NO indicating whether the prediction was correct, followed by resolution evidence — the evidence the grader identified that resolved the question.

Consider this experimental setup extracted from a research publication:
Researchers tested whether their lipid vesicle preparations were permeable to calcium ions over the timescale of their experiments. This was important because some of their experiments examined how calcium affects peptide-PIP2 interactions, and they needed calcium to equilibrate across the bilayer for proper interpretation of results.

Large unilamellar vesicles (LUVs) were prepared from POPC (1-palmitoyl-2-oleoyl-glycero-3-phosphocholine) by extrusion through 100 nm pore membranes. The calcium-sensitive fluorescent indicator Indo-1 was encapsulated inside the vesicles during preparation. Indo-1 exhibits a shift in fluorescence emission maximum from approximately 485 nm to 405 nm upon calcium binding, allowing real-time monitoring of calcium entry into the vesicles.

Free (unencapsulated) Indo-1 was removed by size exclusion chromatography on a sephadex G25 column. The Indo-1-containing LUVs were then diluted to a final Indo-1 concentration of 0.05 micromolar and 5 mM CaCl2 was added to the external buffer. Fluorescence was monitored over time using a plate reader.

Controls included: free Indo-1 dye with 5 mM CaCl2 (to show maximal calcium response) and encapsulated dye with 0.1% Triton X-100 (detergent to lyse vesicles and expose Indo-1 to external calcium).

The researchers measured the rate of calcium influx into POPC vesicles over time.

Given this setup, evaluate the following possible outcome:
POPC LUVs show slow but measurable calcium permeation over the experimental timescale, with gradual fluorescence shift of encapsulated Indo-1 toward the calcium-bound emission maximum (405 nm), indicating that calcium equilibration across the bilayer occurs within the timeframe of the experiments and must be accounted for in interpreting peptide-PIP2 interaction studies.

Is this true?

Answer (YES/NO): NO